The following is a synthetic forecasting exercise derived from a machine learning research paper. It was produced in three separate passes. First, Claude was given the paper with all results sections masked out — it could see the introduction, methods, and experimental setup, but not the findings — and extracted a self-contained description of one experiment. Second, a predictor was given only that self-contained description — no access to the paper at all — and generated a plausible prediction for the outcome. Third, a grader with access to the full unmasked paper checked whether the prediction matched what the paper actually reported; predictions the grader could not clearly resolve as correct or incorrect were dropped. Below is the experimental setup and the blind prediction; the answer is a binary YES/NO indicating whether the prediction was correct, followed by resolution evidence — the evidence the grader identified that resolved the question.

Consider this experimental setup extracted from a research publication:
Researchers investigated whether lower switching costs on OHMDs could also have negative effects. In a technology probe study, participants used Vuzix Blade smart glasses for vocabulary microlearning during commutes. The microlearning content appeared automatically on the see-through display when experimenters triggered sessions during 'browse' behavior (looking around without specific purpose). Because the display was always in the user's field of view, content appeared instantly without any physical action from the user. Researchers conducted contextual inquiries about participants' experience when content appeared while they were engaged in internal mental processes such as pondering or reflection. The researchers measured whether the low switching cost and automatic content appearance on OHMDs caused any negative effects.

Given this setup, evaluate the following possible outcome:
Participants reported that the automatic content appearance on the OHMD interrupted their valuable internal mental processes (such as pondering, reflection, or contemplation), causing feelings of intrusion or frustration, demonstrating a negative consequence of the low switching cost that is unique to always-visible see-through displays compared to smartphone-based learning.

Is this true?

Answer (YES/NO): YES